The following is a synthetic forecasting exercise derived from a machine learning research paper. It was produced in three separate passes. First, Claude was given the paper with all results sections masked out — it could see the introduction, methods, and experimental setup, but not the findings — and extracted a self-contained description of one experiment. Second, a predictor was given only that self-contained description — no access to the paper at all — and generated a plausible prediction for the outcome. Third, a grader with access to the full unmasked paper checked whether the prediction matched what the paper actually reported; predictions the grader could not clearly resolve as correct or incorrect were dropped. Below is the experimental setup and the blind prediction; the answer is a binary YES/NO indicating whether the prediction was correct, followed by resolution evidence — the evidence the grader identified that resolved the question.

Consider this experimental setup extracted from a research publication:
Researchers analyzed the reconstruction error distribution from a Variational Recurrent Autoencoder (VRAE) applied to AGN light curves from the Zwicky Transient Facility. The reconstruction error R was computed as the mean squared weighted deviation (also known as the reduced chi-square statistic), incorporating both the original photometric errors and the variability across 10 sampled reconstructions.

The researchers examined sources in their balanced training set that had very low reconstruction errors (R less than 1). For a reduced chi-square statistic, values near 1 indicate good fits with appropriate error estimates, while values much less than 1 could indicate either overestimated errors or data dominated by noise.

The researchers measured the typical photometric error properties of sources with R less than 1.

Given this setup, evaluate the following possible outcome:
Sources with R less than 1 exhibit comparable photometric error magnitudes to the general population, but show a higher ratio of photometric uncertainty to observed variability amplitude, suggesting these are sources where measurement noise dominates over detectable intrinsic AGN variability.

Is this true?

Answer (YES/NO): NO